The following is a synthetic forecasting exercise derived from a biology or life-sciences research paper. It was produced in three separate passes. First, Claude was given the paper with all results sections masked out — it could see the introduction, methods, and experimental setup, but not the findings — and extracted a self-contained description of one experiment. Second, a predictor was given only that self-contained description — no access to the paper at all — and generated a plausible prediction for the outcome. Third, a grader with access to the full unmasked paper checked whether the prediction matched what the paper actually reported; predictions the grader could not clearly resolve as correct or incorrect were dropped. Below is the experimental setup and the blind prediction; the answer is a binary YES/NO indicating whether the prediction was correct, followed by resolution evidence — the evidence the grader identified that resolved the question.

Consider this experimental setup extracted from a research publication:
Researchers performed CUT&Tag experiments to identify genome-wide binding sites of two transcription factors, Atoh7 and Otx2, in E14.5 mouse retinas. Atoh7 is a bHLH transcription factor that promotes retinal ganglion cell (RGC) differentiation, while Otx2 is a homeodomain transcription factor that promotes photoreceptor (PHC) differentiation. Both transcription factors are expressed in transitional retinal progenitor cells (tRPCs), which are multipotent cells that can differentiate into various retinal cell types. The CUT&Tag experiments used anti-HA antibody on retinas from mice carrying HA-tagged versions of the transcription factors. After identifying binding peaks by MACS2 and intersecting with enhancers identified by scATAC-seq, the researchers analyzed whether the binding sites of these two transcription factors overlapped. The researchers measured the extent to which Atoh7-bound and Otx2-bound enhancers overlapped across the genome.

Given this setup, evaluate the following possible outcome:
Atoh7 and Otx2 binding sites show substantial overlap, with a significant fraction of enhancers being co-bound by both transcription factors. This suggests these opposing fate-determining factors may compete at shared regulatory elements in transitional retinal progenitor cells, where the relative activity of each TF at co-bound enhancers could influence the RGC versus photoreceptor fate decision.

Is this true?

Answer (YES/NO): YES